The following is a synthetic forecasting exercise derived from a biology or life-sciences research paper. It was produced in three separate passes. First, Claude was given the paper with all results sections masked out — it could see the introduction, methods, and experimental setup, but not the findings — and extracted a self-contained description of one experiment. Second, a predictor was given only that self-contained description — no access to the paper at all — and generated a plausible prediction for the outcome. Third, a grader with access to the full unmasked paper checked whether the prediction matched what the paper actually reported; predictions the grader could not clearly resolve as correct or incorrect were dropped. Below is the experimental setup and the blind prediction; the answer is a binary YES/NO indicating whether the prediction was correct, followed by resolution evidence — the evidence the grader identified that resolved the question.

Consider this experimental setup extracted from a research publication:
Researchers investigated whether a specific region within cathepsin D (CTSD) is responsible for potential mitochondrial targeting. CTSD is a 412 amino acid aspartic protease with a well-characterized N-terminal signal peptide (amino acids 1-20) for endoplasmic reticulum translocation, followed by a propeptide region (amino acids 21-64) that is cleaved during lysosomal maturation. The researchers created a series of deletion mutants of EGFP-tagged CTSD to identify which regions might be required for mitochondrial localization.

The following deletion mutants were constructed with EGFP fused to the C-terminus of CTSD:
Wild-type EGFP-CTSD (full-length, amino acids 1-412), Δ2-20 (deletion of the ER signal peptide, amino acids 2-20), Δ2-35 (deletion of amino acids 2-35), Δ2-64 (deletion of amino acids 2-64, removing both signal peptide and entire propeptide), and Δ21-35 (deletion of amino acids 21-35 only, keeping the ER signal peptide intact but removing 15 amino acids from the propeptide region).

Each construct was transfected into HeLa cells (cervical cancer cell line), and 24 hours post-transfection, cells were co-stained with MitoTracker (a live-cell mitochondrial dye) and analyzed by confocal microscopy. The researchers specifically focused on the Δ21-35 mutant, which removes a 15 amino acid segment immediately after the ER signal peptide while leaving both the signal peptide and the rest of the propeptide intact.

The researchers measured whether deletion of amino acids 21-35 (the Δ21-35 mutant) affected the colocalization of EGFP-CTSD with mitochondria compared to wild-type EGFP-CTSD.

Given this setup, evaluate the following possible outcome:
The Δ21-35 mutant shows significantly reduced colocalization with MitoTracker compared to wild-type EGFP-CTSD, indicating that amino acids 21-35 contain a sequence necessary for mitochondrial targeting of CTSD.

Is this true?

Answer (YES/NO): YES